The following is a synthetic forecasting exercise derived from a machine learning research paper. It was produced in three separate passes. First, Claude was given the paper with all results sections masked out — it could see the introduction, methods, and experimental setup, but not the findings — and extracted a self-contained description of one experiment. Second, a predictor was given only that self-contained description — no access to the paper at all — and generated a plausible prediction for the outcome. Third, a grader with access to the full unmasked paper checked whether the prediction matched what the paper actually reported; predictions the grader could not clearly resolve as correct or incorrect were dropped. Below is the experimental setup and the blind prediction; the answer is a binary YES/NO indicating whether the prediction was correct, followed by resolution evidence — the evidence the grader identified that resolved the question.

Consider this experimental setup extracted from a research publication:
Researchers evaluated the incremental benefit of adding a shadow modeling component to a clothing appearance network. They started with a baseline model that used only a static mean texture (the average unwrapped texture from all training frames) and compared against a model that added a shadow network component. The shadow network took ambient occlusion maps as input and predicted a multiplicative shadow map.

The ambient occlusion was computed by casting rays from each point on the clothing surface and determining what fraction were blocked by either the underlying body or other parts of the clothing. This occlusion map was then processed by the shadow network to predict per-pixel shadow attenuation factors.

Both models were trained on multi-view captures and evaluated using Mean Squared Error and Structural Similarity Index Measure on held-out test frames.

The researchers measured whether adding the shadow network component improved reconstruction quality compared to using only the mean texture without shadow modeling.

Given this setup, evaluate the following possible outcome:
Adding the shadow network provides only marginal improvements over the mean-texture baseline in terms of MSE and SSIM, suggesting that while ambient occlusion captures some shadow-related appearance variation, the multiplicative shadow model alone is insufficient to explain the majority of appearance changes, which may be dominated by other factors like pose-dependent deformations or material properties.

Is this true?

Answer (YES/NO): NO